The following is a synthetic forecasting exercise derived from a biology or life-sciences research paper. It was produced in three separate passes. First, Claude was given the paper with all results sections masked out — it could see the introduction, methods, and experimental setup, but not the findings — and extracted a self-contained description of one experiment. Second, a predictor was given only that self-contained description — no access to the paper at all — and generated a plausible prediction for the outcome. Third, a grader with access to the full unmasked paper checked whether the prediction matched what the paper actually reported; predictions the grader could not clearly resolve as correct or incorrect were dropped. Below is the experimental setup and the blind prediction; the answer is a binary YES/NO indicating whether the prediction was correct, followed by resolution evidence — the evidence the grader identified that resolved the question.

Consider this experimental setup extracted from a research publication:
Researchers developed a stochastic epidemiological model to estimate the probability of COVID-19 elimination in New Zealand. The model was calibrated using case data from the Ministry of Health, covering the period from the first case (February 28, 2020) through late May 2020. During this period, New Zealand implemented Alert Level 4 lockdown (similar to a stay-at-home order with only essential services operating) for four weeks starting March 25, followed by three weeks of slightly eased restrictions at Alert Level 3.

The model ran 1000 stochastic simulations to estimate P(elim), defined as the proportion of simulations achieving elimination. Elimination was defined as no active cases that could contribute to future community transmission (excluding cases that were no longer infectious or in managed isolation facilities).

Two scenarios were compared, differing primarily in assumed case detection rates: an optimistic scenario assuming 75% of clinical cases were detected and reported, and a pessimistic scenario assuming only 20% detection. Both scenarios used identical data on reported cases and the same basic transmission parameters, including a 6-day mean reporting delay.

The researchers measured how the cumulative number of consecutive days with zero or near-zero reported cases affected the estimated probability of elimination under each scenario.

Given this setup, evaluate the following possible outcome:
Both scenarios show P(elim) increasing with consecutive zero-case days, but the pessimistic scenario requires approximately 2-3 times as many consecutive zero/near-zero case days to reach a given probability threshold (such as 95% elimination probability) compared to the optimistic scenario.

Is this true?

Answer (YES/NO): YES